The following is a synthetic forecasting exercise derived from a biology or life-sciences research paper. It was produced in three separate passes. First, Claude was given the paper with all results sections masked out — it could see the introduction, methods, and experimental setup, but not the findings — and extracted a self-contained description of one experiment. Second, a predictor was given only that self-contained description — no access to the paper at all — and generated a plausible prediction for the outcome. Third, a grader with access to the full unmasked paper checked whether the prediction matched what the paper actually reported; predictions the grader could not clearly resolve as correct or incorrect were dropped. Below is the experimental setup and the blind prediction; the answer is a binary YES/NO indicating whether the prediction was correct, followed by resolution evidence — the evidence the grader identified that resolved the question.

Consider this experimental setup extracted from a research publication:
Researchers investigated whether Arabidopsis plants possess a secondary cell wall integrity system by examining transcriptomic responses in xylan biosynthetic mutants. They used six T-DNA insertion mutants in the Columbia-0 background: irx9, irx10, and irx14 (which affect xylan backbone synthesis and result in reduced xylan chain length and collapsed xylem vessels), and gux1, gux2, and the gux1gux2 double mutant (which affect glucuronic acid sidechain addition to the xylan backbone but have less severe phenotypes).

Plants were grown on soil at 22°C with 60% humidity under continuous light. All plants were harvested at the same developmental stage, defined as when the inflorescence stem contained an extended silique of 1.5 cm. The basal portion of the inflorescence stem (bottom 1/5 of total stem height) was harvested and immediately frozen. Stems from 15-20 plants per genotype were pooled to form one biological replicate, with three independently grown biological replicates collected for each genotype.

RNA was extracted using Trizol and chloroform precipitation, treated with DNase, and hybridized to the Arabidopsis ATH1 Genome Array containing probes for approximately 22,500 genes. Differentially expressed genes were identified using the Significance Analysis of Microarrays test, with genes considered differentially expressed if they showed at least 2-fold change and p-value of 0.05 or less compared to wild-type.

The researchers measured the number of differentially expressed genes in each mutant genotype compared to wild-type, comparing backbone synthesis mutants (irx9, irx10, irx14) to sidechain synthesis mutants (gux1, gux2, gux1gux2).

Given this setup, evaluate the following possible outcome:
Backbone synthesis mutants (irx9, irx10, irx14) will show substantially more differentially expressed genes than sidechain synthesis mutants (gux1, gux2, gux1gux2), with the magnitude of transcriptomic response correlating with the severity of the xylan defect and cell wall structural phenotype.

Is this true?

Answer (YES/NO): NO